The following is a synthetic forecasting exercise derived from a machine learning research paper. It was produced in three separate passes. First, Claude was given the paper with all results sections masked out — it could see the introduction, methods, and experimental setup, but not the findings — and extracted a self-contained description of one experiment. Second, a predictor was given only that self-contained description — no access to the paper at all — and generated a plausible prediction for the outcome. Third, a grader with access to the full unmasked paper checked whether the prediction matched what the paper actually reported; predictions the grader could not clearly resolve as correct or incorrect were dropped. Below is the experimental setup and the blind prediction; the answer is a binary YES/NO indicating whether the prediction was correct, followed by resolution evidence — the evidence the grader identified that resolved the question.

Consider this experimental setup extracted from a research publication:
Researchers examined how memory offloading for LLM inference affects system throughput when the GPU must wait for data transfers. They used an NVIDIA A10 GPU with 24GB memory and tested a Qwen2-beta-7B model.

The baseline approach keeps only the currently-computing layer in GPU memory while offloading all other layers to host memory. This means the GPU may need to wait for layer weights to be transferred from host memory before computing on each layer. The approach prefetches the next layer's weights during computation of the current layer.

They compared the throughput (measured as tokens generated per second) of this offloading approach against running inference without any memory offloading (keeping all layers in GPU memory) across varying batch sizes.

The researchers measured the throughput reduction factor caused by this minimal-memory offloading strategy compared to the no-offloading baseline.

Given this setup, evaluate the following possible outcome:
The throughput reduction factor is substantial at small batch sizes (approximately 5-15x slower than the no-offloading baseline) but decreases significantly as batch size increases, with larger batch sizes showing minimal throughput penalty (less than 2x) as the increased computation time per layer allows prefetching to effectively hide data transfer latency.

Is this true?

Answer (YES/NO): NO